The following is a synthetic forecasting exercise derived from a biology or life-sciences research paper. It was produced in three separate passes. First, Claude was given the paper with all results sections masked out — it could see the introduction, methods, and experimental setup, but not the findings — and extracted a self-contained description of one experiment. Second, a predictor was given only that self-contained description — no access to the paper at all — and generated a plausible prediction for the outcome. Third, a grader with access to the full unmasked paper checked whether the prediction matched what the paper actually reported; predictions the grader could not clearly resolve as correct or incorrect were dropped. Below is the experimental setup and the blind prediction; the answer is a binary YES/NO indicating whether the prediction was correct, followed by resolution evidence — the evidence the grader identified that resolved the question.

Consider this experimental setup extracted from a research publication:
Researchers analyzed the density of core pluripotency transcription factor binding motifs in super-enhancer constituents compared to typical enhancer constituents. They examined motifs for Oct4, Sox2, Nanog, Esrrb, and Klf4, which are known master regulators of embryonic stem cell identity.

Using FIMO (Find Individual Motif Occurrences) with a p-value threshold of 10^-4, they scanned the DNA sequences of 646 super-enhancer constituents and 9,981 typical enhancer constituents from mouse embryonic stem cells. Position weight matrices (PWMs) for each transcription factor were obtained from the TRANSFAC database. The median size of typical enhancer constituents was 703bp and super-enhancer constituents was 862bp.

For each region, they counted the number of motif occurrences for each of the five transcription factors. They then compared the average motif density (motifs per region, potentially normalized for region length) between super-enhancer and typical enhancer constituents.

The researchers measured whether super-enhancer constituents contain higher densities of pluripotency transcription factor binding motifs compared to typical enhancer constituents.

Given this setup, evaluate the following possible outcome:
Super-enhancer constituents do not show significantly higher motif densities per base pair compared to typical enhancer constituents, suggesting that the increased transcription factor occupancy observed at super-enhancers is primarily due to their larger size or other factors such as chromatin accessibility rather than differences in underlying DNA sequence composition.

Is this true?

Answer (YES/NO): NO